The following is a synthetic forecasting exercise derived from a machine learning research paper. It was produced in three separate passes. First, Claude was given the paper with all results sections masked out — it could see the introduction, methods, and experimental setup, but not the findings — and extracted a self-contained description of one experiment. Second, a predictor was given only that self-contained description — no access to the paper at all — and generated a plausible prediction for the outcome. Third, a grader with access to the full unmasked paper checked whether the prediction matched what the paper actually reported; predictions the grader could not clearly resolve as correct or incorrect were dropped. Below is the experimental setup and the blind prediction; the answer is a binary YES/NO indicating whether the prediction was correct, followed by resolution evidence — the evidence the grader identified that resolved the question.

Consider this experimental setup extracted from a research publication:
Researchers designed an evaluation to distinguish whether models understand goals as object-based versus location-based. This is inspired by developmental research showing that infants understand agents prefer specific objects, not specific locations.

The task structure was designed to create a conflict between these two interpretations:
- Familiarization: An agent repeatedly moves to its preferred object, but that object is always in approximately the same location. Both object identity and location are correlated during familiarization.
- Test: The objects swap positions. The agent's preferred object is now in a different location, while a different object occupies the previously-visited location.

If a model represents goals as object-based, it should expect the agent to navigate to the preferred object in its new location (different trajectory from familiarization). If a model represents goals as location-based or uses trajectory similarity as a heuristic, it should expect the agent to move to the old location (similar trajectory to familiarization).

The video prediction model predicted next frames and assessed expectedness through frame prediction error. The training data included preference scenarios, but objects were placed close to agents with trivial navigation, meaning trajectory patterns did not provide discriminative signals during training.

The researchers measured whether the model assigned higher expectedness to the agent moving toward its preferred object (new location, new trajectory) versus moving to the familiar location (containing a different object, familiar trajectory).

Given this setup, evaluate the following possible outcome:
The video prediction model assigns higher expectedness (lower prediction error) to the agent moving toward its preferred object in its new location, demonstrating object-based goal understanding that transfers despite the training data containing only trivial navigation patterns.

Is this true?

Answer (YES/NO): NO